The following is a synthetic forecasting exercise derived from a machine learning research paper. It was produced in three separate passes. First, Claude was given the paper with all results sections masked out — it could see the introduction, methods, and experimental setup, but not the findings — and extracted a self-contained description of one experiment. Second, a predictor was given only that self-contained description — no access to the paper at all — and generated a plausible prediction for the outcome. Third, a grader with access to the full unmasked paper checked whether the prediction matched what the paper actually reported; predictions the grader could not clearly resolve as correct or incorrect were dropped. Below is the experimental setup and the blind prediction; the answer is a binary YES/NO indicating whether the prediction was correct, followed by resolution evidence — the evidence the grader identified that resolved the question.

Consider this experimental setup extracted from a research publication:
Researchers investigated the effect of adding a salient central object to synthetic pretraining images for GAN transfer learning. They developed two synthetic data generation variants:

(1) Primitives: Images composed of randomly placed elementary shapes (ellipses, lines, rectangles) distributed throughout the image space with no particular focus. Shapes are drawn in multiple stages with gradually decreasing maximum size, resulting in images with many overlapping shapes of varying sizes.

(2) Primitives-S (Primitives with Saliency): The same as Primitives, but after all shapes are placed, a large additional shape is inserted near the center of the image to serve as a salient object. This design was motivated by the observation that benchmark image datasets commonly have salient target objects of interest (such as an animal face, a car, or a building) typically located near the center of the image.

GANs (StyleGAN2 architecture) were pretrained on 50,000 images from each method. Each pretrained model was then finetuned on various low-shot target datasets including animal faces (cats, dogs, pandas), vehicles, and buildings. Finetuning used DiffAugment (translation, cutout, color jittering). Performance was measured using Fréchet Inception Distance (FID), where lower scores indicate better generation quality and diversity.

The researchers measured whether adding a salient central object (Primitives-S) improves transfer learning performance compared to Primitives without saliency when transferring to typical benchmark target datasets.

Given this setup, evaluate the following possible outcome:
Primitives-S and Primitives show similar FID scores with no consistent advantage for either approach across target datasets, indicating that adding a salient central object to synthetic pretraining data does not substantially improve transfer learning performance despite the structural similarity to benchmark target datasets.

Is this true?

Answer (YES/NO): NO